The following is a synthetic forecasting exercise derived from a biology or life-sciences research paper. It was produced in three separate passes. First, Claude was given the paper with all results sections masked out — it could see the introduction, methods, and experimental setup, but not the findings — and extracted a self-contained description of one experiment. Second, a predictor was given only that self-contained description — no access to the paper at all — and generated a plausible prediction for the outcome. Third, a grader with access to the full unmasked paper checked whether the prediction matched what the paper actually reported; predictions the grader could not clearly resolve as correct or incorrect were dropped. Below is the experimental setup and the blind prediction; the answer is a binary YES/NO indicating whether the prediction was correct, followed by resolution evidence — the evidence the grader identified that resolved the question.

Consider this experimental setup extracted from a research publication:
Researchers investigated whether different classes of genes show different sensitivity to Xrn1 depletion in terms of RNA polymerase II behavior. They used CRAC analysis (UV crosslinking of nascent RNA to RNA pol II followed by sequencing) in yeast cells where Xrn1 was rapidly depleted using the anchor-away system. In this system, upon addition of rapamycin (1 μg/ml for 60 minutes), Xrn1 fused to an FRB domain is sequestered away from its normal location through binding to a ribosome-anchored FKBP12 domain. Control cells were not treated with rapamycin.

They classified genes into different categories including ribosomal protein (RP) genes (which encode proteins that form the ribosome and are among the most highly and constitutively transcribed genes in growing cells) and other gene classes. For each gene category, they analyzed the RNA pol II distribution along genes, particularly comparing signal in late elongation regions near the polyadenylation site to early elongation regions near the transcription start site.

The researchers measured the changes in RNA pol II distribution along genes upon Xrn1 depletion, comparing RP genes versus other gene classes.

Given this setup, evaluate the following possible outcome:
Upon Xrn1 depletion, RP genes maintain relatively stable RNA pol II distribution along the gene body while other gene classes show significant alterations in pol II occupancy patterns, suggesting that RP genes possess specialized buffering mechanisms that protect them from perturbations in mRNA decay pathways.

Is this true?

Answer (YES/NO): NO